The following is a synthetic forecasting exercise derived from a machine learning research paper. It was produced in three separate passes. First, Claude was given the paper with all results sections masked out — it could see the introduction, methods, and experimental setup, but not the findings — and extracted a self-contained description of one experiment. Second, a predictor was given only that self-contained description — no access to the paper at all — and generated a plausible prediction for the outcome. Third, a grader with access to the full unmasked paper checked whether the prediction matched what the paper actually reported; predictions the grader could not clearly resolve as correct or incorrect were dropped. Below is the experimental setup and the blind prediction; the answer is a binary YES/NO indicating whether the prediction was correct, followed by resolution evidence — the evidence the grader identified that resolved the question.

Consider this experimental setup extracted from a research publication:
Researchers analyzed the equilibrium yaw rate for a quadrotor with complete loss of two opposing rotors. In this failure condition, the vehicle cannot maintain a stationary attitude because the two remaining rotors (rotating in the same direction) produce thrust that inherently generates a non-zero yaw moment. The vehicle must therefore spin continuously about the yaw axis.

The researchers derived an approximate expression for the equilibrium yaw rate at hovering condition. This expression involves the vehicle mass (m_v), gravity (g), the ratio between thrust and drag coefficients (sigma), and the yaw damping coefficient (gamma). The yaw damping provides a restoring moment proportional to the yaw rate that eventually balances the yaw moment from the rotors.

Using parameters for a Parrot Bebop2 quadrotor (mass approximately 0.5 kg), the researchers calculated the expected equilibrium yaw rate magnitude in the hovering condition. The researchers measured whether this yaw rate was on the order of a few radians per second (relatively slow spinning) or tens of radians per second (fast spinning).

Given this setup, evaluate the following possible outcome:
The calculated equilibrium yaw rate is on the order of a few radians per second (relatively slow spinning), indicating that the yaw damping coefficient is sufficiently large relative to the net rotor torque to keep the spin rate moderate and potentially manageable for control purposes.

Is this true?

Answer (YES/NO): NO